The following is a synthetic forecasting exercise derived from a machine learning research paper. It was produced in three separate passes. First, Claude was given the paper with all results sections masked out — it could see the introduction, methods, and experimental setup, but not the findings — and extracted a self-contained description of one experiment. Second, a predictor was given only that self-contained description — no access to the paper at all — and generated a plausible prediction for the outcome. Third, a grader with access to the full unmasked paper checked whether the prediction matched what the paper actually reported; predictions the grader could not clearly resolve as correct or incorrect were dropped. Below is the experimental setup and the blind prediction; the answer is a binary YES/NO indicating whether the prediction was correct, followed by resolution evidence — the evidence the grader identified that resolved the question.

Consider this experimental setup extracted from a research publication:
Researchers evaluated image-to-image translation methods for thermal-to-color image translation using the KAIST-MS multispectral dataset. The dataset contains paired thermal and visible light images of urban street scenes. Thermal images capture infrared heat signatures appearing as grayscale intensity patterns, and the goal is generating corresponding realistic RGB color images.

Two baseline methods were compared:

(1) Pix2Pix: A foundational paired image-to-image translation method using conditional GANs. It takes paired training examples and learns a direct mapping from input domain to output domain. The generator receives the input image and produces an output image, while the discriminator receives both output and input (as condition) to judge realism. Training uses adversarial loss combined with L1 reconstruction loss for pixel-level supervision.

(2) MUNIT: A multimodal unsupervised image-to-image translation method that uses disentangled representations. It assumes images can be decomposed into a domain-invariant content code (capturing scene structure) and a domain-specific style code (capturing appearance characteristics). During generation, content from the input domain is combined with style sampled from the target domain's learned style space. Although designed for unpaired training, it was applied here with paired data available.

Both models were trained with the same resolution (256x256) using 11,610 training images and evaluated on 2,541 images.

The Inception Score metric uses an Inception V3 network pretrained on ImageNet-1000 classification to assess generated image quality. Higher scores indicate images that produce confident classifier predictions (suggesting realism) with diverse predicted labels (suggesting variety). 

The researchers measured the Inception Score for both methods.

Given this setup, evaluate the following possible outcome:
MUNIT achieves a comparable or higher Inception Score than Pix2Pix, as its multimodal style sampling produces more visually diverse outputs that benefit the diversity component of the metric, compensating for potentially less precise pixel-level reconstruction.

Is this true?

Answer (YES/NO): NO